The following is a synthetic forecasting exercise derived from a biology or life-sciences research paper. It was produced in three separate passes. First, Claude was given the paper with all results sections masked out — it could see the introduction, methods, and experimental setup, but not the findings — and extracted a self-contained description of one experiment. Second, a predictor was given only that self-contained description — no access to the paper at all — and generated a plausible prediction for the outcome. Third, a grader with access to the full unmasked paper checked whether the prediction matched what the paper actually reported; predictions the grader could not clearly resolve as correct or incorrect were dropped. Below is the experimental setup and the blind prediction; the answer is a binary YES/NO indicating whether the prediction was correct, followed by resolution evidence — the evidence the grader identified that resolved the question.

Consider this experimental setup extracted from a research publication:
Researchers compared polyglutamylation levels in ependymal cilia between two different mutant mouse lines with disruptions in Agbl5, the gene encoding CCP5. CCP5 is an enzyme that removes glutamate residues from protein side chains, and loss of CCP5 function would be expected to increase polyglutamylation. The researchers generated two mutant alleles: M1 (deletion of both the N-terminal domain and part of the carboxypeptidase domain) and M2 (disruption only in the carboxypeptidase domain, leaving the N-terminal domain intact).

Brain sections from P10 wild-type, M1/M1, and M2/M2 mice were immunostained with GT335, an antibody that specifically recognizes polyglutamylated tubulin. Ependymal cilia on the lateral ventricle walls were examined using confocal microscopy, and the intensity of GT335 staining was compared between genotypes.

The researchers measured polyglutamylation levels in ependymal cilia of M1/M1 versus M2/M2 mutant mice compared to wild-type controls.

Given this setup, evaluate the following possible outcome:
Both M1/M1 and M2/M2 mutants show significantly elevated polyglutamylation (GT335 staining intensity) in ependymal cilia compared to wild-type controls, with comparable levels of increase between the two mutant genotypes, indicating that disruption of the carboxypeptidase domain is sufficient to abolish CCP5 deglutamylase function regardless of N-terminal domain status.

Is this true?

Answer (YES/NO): YES